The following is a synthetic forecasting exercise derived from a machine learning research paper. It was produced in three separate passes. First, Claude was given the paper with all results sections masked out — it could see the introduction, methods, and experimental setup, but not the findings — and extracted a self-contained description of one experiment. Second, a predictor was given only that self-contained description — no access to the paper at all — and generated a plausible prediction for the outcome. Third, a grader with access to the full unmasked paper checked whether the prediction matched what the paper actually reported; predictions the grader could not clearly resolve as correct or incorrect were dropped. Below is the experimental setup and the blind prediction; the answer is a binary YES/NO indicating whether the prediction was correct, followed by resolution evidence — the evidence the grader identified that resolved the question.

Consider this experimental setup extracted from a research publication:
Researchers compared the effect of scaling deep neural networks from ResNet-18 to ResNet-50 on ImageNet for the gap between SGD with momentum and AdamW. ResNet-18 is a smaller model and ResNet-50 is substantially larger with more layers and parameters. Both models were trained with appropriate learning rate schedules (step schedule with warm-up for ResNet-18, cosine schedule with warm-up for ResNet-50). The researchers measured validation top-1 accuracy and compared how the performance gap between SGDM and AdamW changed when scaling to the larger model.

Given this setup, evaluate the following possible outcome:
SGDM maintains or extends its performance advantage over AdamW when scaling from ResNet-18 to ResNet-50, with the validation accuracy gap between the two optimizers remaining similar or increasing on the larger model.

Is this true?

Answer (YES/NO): YES